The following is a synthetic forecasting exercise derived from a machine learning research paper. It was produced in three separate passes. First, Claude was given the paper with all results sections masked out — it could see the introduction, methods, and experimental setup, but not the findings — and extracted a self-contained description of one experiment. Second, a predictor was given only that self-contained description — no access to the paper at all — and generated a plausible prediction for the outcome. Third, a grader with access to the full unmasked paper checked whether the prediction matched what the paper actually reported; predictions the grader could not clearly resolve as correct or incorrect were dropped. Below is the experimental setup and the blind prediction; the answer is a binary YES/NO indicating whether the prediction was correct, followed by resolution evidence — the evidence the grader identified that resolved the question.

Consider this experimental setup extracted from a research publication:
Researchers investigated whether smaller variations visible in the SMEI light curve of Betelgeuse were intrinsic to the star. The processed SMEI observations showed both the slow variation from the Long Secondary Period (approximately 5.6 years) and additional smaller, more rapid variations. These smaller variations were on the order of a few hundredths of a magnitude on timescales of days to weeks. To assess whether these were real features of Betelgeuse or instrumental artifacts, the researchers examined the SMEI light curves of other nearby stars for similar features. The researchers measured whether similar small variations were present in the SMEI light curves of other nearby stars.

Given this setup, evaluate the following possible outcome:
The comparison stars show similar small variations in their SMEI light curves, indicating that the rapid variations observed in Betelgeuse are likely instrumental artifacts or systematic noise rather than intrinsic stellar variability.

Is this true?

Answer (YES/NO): YES